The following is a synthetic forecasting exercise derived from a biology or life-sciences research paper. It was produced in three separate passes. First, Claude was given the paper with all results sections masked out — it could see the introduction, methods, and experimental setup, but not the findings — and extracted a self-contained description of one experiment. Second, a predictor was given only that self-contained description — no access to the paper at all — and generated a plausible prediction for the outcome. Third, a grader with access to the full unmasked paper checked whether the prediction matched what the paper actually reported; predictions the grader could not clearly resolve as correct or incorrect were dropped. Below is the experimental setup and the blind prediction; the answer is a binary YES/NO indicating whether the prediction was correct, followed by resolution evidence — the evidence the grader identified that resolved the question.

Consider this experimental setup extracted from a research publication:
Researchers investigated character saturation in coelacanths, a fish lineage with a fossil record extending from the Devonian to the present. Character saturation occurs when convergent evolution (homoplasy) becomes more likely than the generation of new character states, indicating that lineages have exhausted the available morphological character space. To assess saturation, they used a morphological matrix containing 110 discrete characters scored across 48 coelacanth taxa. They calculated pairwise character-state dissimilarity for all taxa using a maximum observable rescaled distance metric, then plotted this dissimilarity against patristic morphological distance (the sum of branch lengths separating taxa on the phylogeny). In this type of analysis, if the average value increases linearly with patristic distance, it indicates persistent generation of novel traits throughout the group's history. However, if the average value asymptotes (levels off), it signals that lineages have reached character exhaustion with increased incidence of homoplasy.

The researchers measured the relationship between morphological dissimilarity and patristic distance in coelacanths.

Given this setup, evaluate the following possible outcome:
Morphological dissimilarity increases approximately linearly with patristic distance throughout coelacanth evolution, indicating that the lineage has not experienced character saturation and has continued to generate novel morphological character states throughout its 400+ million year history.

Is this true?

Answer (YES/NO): YES